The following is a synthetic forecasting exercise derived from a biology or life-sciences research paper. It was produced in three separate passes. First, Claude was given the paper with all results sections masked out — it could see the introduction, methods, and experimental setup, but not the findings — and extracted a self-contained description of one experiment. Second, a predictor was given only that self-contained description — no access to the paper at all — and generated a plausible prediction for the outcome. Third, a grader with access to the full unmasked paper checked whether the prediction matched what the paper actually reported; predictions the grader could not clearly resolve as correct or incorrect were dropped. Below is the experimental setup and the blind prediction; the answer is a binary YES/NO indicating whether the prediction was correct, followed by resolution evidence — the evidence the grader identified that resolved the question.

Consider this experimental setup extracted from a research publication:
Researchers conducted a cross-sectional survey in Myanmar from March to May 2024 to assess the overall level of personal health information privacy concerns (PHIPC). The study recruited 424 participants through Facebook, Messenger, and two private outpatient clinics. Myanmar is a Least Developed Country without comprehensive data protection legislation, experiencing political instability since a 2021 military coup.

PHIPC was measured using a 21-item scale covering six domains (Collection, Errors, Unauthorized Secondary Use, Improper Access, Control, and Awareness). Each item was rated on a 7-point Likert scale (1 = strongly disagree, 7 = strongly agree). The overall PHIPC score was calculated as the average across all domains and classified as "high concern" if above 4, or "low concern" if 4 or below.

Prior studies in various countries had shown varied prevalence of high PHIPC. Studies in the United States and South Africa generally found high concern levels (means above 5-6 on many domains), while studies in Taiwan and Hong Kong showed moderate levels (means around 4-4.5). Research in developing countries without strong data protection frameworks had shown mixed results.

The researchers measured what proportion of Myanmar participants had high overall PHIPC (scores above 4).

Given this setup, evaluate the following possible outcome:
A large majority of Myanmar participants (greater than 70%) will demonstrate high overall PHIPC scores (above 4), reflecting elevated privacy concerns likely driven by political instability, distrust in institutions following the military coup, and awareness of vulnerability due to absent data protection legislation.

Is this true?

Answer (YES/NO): YES